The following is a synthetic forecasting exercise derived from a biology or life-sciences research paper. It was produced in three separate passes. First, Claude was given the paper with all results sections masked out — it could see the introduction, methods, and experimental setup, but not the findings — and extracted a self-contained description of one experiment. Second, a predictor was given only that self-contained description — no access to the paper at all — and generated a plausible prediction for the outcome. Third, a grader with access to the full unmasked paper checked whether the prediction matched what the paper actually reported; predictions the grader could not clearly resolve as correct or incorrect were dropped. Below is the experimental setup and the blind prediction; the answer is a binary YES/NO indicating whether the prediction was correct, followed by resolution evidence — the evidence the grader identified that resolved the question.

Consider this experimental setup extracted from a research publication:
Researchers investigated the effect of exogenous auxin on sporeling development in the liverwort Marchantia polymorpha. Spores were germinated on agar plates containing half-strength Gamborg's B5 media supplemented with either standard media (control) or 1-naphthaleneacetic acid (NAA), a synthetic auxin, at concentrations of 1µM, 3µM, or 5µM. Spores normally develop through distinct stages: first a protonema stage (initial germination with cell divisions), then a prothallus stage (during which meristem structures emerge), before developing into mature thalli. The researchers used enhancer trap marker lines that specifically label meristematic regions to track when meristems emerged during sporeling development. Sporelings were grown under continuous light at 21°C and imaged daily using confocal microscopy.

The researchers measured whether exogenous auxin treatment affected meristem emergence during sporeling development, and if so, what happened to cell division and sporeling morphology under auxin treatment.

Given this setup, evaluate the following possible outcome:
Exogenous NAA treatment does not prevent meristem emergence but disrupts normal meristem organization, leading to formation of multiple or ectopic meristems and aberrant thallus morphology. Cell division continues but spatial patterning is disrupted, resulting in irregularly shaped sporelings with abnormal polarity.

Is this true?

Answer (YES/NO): NO